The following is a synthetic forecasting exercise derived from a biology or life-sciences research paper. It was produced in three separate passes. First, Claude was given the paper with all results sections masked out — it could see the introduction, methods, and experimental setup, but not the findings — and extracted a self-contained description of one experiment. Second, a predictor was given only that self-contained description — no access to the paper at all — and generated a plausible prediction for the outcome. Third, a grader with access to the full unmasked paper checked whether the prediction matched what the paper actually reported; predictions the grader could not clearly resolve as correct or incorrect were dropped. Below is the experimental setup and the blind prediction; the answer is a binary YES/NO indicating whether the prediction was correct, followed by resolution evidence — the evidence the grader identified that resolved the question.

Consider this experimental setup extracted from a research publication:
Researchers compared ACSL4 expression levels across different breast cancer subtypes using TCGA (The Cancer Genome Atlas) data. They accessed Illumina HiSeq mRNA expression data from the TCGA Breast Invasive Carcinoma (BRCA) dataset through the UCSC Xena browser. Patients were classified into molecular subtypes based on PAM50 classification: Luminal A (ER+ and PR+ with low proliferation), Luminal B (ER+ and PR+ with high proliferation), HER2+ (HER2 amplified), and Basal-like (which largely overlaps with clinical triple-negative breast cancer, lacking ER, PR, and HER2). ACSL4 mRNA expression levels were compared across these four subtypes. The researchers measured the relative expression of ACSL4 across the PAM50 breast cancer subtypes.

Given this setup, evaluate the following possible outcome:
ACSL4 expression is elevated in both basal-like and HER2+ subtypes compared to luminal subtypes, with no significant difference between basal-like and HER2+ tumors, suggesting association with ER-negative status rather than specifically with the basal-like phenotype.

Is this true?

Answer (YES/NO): NO